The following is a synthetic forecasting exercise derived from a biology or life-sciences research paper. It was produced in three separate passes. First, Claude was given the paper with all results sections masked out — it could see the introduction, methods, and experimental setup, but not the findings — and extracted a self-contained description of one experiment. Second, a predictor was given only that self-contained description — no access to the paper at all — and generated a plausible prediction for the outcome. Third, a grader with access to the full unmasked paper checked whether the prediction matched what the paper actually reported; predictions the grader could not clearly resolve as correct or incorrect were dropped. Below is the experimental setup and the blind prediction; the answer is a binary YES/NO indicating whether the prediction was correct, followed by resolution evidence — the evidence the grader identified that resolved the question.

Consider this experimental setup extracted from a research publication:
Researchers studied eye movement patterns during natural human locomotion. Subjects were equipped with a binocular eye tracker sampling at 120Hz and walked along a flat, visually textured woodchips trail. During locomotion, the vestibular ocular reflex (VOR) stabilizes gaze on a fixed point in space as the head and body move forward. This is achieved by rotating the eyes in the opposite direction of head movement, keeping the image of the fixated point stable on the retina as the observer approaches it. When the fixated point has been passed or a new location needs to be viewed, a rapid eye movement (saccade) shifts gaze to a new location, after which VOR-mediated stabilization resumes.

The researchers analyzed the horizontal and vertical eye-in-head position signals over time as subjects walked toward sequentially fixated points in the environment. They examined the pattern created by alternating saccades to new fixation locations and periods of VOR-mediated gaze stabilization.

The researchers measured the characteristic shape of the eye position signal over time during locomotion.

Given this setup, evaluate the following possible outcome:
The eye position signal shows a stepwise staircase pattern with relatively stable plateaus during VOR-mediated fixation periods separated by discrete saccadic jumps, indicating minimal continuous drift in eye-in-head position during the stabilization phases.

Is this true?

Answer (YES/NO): NO